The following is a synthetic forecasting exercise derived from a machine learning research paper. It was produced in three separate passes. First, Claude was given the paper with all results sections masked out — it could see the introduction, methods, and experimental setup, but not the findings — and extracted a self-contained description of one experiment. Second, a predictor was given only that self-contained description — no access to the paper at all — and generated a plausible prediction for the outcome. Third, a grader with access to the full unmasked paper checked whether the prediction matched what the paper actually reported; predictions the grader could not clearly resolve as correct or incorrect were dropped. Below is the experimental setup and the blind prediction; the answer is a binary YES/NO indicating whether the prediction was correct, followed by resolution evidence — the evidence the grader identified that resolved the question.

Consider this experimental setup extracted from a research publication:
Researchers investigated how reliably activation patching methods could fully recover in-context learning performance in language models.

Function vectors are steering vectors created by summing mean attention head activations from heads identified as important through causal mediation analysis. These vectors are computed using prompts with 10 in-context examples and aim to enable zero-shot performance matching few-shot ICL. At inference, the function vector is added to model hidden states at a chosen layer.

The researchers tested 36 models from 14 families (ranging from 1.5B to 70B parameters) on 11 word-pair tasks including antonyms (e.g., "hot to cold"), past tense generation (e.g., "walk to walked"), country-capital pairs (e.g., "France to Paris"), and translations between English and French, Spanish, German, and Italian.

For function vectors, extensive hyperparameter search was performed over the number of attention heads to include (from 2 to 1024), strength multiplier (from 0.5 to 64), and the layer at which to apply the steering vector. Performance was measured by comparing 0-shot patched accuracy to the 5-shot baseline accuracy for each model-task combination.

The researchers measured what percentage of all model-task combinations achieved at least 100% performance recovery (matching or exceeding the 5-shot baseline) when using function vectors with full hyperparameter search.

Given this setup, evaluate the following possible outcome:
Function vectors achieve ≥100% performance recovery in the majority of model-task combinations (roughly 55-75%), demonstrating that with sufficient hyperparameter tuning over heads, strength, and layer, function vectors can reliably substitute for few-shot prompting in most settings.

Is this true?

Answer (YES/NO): NO